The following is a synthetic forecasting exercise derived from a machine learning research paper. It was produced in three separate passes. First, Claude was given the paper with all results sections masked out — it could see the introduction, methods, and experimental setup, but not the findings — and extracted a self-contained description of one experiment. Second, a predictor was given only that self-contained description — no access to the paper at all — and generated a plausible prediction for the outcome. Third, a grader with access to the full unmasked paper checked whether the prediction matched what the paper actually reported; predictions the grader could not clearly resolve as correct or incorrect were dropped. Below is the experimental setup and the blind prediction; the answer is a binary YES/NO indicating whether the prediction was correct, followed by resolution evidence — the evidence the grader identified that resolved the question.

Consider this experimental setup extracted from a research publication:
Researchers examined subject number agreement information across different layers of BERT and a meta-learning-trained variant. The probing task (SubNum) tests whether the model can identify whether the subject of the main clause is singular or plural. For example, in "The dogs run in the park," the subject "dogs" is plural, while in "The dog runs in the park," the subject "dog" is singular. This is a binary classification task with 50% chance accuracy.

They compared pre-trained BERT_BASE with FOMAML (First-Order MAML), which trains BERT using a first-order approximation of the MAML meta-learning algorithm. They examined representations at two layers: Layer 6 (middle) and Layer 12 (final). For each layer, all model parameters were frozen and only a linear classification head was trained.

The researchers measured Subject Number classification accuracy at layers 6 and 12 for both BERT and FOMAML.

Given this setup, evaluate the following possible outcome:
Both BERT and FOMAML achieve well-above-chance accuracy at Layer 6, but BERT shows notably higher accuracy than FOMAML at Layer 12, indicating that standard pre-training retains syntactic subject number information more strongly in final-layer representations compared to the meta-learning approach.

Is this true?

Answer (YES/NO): NO